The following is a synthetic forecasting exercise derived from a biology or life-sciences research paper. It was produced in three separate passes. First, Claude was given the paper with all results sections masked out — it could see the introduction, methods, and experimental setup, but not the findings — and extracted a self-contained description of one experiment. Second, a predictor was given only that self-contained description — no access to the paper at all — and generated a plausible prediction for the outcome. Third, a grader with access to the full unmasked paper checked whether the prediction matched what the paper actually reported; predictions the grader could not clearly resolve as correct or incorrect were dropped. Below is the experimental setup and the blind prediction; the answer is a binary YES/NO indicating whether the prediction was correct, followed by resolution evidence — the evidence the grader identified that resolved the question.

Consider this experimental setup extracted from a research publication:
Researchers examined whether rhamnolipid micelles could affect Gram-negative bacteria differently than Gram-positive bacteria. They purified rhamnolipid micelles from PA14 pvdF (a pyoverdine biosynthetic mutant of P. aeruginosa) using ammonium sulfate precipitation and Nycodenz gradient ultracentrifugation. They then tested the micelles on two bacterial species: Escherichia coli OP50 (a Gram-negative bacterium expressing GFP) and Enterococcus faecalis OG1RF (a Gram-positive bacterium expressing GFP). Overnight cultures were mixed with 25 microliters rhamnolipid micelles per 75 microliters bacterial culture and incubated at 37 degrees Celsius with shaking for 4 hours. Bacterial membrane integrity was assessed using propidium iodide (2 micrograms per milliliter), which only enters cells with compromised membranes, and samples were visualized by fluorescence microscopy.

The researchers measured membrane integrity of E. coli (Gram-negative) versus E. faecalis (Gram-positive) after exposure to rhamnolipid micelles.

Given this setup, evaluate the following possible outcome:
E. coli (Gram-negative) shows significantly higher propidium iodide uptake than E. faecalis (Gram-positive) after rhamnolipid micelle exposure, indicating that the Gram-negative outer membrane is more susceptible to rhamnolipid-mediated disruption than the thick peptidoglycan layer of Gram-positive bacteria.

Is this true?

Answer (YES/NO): NO